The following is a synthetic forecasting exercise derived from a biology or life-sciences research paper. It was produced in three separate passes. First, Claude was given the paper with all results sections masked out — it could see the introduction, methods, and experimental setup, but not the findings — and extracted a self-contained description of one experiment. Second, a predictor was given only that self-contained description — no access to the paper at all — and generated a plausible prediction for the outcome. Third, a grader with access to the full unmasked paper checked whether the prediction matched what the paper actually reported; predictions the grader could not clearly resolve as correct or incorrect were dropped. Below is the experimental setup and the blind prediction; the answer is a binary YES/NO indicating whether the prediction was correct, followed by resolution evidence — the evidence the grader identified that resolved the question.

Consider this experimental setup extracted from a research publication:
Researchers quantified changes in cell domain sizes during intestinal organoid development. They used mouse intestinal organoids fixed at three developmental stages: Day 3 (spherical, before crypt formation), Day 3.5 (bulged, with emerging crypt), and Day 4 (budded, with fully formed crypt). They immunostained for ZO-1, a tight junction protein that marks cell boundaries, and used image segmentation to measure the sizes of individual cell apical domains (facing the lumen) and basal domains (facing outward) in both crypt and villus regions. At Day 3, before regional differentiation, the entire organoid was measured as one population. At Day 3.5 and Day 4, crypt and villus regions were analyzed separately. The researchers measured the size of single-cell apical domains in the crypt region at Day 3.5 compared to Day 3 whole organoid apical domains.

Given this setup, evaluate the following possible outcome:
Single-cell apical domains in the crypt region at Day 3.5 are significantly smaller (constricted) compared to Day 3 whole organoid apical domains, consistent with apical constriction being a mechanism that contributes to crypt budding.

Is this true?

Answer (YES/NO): YES